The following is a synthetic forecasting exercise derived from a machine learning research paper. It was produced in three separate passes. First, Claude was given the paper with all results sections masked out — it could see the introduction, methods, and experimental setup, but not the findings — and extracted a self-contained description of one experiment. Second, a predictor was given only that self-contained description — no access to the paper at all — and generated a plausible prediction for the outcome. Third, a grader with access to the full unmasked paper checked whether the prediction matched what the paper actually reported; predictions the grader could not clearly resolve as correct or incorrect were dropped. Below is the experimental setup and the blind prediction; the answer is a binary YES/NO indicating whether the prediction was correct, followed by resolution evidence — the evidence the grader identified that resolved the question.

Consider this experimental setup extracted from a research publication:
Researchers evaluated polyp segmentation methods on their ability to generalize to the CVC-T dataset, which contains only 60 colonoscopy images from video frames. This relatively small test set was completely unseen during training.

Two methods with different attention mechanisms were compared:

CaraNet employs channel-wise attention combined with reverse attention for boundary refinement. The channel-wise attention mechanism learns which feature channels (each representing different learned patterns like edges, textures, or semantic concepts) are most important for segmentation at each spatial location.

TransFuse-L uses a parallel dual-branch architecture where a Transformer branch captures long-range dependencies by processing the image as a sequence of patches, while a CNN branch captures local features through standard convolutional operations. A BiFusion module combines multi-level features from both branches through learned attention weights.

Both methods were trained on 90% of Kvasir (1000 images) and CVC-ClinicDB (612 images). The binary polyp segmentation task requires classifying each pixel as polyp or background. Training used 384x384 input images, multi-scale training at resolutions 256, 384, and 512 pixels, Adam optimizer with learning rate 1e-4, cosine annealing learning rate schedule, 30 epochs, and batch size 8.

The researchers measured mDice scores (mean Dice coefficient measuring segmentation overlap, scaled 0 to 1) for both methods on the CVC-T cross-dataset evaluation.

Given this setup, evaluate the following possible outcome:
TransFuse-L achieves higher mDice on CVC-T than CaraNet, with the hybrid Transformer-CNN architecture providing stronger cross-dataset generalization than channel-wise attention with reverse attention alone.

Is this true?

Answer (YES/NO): NO